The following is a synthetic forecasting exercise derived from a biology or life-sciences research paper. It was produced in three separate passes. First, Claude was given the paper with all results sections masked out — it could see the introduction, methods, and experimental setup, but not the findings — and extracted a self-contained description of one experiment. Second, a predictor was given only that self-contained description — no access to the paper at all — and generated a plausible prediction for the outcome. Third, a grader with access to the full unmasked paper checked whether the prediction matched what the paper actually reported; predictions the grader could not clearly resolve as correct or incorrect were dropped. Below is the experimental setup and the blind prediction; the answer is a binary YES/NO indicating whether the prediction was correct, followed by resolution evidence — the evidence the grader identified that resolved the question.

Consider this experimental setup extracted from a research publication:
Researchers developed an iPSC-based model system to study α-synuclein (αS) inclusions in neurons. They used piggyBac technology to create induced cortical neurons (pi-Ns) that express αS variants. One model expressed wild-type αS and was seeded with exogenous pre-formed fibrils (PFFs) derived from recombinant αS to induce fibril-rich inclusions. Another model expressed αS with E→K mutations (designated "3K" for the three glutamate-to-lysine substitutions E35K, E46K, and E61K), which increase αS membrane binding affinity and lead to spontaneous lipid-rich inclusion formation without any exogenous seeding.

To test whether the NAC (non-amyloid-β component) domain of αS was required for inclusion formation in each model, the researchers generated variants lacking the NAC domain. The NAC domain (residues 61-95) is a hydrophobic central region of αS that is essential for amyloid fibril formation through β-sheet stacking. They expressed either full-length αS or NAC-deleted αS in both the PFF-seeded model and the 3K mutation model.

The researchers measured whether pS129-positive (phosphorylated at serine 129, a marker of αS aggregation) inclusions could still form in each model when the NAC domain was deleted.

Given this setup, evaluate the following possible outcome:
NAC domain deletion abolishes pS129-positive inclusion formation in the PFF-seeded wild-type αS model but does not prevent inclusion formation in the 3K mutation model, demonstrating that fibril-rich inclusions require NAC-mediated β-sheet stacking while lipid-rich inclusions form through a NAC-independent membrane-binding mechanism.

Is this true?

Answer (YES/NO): YES